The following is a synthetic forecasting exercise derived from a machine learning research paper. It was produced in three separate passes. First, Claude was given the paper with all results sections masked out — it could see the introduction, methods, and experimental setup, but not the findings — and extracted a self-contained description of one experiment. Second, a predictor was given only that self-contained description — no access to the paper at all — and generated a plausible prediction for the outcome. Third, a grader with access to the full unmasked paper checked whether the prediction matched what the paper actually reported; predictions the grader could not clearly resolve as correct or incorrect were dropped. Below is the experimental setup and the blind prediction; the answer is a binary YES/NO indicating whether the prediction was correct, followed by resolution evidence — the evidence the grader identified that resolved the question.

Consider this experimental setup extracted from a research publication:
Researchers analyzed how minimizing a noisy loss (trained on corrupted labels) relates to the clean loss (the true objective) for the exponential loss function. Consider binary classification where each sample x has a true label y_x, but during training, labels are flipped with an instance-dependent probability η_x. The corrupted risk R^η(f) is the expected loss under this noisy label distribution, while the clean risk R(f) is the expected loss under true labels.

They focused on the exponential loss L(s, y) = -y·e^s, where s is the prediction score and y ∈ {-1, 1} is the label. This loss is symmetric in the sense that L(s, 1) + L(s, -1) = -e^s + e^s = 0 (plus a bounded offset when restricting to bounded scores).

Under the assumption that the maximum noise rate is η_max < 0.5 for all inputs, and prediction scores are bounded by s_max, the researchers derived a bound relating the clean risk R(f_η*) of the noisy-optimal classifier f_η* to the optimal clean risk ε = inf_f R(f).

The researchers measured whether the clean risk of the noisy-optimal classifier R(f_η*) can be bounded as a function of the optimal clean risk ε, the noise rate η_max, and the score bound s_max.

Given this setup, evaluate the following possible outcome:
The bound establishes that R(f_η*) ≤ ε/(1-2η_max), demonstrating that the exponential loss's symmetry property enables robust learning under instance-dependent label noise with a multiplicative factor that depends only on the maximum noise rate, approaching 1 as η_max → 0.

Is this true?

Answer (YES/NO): NO